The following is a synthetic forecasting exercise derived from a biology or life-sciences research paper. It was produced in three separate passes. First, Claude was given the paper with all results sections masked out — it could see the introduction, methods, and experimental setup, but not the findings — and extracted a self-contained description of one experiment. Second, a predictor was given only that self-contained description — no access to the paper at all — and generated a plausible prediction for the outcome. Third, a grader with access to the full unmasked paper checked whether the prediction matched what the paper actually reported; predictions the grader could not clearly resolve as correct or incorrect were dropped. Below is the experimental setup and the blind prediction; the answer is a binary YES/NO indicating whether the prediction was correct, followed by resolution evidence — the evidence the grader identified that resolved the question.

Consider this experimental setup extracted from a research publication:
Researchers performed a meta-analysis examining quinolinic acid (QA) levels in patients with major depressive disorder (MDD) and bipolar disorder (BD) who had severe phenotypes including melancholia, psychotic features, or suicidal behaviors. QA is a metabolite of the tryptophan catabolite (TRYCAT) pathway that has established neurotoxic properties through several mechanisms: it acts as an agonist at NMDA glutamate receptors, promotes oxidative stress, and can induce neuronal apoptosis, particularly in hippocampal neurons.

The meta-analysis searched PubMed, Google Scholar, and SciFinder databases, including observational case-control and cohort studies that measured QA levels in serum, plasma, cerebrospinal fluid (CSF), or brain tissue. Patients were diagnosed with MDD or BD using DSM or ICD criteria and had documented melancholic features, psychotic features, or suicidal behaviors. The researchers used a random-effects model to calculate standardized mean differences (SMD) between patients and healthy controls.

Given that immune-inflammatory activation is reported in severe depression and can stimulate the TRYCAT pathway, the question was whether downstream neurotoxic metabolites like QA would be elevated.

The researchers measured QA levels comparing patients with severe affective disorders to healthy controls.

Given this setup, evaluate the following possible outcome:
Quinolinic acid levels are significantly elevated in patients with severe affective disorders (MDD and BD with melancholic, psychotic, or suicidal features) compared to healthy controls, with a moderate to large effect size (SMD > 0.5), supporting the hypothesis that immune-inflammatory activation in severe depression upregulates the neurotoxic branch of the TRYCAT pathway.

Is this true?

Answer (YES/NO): NO